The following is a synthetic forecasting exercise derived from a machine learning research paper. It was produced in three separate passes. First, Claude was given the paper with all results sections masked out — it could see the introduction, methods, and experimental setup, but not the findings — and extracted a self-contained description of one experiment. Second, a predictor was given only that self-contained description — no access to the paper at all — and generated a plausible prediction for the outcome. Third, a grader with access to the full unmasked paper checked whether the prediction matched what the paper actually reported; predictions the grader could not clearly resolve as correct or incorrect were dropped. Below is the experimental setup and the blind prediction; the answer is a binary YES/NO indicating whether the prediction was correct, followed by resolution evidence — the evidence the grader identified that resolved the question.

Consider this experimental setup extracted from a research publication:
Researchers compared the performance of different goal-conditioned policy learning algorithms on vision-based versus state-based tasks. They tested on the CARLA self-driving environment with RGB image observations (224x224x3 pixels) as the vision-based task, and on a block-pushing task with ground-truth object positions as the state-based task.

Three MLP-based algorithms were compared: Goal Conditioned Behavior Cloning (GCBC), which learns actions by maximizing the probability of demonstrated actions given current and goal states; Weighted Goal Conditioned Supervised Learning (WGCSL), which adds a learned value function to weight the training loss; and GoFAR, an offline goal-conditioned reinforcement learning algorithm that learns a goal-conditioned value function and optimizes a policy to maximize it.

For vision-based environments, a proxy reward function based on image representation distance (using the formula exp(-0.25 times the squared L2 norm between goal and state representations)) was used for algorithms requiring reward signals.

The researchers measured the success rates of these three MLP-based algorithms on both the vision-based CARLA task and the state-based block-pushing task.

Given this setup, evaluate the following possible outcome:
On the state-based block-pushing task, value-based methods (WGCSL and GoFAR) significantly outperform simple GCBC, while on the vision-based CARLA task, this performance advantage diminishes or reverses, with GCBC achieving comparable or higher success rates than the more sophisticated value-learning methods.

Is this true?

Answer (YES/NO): NO